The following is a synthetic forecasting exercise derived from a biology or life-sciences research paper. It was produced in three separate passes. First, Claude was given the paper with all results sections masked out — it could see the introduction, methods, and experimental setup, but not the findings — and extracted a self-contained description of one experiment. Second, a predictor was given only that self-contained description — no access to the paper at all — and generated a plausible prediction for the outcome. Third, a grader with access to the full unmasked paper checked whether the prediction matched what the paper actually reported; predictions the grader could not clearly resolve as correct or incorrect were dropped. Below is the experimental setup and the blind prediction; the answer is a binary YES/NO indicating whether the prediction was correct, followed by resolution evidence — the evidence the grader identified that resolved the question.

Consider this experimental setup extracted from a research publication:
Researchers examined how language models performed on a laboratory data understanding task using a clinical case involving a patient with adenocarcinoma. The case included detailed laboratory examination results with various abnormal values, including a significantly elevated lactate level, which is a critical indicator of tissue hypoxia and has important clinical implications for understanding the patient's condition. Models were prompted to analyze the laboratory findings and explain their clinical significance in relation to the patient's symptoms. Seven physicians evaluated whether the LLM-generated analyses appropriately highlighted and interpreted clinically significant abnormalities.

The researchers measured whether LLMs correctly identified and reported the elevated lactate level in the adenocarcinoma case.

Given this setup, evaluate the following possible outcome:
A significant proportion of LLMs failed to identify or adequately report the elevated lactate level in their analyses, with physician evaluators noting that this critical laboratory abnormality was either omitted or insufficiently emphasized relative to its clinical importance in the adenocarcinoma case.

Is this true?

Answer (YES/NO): YES